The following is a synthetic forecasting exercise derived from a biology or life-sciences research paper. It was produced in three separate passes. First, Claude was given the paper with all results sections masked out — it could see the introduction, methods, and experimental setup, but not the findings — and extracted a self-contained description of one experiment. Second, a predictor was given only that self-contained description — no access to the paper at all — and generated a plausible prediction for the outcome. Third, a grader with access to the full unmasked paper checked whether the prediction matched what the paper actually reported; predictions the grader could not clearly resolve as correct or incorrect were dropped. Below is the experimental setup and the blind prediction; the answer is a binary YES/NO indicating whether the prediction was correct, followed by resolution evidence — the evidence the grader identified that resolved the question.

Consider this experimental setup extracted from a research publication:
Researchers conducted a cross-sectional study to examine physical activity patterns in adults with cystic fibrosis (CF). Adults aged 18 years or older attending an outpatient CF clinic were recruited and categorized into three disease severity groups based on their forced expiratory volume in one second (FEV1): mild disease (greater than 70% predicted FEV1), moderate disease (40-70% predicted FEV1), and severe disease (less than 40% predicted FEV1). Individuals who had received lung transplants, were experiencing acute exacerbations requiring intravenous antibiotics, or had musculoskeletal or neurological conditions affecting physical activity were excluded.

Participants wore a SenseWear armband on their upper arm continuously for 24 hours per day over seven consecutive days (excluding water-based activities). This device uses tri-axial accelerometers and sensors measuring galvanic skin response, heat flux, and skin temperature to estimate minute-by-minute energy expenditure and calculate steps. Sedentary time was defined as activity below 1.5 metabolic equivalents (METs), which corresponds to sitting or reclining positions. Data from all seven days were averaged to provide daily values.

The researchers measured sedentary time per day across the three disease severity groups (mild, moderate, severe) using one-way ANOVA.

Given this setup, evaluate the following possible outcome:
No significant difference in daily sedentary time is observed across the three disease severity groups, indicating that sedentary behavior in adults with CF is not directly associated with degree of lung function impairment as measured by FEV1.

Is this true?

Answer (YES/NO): YES